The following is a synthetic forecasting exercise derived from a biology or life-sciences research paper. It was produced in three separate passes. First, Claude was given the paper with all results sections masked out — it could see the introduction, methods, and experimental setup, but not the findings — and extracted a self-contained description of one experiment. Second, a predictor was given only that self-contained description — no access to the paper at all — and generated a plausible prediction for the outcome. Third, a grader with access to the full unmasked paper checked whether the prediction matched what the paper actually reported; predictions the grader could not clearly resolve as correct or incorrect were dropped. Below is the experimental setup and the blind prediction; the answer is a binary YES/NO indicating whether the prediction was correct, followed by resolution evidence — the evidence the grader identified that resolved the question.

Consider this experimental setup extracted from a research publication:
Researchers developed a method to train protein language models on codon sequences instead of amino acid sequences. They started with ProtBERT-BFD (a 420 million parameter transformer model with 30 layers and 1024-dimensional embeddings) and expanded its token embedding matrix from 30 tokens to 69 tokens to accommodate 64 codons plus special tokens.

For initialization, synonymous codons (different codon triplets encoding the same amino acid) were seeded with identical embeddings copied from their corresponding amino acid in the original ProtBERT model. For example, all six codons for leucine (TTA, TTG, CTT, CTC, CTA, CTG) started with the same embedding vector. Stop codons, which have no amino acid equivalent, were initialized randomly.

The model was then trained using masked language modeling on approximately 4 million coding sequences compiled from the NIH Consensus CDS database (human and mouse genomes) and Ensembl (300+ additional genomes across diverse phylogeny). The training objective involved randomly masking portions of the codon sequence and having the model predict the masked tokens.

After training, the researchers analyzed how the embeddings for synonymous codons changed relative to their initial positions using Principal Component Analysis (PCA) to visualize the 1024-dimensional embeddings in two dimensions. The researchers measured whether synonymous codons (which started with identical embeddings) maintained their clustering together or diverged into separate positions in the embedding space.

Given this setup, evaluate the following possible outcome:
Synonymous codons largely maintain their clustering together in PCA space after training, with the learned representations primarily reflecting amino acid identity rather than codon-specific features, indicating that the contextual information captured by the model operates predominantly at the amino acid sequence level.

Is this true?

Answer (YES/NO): NO